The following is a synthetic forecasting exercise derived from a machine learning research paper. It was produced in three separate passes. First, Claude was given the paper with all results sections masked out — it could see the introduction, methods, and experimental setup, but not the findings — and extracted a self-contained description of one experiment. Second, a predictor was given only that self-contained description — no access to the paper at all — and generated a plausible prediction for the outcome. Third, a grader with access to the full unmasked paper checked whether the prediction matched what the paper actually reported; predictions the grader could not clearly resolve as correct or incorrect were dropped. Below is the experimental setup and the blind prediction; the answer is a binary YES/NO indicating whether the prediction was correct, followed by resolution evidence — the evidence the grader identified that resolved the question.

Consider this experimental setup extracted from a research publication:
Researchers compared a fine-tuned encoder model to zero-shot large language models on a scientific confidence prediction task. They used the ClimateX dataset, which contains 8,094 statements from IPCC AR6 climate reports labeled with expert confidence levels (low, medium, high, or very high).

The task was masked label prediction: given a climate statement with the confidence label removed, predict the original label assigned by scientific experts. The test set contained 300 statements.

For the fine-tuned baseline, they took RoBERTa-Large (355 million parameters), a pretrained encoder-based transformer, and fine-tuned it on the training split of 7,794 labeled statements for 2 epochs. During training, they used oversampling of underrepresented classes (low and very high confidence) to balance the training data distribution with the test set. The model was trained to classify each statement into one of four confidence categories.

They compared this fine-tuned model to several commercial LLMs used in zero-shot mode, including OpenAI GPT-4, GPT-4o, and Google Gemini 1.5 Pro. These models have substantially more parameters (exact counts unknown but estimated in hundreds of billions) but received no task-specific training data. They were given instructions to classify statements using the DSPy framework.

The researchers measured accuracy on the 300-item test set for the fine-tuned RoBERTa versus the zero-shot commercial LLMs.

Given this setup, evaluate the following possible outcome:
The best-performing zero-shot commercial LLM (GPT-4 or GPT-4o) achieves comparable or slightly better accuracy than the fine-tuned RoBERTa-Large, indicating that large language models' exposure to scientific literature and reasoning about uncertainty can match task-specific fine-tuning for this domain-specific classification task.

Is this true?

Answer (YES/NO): NO